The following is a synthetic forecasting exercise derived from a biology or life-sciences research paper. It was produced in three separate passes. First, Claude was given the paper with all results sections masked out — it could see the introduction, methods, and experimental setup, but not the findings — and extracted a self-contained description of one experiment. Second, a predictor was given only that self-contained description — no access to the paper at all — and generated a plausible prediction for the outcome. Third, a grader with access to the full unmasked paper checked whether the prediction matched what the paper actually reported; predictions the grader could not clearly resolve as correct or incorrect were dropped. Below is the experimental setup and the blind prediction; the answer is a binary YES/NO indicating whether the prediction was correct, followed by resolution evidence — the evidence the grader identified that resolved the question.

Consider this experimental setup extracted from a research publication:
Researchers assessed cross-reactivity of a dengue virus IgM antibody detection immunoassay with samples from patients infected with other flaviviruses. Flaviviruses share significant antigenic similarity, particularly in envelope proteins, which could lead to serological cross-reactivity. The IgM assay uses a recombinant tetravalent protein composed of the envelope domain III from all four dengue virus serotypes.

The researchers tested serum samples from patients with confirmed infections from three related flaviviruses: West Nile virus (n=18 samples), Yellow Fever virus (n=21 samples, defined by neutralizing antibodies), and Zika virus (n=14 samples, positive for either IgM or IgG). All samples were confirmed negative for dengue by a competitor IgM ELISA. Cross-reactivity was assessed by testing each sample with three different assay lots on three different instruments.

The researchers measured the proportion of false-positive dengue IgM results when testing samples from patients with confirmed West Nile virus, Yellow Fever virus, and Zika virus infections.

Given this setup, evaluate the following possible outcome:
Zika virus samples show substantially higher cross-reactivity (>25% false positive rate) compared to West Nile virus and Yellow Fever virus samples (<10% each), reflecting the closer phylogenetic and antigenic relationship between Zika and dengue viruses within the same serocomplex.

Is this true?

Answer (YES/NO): NO